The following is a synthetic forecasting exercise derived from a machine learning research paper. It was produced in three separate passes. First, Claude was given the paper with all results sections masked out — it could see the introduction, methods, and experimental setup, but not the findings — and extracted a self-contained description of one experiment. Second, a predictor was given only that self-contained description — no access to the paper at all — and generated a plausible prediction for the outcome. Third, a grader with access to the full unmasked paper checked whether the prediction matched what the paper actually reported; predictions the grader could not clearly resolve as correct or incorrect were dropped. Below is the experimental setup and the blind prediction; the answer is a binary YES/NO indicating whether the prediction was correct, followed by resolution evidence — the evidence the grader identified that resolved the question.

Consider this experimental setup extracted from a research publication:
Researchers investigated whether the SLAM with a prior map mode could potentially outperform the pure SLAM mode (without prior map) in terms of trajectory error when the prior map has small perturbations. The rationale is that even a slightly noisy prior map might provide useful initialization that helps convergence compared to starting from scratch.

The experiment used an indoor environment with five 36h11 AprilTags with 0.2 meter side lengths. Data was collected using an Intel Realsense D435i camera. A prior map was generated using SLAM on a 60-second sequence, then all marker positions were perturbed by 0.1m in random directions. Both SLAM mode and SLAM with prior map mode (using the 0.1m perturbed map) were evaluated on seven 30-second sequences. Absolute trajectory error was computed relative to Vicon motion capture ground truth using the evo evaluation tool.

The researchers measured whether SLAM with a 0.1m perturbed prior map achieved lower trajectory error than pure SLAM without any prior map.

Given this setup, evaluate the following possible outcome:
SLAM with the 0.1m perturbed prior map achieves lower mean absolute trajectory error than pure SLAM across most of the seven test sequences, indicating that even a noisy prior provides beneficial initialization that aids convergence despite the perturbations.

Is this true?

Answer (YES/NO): NO